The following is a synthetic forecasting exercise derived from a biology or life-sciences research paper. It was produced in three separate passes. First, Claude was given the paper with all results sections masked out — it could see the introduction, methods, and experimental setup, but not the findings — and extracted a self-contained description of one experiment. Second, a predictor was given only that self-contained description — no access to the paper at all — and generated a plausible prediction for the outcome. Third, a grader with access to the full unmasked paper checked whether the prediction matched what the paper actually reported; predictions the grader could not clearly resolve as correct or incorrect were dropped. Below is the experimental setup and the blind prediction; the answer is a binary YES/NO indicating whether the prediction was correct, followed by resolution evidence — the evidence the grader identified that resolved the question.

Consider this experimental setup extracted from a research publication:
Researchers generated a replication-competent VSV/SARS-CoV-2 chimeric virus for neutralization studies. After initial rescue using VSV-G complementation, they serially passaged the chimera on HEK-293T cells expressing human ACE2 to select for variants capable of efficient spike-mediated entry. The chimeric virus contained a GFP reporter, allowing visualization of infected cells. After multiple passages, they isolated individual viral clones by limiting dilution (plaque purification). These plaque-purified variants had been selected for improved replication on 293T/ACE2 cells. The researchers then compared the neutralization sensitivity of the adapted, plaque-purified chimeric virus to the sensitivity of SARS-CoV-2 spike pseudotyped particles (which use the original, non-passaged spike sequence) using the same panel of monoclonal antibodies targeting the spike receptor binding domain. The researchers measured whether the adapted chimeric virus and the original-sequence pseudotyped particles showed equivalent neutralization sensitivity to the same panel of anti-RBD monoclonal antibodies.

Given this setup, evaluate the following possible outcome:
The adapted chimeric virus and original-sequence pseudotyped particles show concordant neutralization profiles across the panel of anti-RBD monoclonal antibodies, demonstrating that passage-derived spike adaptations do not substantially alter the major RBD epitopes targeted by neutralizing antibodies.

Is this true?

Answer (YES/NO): YES